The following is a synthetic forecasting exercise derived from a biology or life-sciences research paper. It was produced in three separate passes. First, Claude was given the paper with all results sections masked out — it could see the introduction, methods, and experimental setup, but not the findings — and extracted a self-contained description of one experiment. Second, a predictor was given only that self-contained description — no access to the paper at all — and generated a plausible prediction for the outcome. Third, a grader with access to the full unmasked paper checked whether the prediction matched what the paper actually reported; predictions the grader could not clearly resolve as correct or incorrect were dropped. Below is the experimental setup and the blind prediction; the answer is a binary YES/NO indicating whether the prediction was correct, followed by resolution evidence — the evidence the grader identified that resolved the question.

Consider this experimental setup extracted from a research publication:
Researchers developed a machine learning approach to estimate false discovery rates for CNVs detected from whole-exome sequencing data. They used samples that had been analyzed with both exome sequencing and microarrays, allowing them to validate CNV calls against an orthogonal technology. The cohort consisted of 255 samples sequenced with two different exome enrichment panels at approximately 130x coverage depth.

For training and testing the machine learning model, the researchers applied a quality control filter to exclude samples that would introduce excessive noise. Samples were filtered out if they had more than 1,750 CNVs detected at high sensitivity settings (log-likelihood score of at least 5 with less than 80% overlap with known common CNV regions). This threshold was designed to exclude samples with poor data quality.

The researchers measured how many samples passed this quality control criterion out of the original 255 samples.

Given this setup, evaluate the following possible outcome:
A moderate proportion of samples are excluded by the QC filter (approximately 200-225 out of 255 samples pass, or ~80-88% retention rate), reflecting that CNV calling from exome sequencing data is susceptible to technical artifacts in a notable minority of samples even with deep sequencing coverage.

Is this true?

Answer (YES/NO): NO